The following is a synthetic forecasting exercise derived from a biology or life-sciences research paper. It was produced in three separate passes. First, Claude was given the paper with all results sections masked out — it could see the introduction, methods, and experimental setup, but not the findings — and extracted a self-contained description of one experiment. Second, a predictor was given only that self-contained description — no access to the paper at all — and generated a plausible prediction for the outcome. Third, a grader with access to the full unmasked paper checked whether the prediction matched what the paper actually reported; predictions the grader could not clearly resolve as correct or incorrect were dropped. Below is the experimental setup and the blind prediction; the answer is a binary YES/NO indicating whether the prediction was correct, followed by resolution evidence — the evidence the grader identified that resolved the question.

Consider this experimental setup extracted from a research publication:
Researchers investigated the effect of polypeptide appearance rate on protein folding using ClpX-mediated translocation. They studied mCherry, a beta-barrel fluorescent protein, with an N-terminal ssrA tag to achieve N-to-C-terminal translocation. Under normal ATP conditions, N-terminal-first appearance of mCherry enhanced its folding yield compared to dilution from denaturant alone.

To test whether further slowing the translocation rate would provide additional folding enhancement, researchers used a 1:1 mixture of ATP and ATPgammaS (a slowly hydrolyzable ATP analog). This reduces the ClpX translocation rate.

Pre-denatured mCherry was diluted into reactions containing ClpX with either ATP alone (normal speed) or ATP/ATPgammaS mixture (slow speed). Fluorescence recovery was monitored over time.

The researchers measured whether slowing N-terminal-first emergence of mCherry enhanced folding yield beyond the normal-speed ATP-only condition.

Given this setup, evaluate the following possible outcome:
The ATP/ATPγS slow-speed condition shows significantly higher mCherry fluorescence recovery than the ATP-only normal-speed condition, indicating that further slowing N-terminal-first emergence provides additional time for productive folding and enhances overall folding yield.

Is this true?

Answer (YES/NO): NO